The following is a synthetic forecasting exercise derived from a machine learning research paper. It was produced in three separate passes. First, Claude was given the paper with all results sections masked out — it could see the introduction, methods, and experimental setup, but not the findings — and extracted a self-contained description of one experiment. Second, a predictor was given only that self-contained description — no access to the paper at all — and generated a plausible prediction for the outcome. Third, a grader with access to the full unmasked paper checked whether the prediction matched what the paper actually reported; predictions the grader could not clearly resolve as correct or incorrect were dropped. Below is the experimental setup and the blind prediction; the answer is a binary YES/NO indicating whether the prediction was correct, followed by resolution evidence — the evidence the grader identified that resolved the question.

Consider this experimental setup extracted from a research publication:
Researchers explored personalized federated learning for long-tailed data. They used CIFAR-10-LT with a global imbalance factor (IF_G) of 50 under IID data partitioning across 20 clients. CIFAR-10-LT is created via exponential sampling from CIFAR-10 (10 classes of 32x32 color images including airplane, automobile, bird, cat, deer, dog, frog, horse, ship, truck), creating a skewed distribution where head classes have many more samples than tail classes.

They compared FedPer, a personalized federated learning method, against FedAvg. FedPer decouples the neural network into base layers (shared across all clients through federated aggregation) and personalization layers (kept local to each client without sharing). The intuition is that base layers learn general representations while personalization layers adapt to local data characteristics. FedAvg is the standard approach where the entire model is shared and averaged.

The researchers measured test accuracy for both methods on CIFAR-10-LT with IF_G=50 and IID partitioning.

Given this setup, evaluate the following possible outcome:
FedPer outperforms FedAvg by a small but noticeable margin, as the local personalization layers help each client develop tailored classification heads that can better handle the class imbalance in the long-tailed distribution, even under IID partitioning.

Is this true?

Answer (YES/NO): NO